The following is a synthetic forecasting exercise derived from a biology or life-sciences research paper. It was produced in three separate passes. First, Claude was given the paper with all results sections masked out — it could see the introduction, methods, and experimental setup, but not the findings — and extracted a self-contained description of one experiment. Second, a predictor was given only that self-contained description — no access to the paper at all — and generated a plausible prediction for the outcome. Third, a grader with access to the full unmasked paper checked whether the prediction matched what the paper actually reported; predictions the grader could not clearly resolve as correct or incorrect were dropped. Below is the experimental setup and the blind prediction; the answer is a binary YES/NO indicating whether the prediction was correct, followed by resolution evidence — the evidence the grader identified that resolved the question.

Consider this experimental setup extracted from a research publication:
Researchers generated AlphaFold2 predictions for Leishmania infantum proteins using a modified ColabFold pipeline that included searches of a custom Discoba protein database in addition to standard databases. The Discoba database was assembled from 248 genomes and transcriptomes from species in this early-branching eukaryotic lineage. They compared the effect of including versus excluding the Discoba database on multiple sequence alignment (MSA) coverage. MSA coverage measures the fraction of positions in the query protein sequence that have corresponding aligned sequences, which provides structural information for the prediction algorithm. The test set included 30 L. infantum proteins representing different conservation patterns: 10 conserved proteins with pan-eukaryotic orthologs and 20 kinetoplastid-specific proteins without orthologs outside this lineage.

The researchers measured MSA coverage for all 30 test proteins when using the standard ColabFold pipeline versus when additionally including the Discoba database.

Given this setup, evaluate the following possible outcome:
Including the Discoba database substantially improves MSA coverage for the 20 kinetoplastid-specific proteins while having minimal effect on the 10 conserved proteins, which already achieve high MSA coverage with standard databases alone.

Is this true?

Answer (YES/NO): NO